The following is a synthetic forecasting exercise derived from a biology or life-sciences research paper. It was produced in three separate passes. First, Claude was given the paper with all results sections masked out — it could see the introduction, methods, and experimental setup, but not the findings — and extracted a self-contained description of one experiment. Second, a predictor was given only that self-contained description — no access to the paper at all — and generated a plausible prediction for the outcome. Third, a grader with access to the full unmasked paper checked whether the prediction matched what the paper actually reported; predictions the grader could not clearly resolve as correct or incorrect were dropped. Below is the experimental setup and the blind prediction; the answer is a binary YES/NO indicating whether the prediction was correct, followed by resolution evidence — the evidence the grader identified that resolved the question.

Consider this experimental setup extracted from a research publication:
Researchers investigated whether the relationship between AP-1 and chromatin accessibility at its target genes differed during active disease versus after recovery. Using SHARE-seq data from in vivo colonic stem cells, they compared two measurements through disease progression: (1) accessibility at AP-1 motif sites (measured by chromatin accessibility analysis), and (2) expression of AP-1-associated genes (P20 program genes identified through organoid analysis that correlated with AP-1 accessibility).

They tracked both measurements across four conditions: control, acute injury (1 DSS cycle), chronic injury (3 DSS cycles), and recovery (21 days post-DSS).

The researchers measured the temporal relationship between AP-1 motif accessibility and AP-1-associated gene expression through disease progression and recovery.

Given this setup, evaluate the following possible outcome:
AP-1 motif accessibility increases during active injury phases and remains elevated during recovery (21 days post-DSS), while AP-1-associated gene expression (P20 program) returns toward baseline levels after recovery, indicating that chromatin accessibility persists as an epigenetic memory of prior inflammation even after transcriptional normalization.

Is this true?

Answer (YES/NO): YES